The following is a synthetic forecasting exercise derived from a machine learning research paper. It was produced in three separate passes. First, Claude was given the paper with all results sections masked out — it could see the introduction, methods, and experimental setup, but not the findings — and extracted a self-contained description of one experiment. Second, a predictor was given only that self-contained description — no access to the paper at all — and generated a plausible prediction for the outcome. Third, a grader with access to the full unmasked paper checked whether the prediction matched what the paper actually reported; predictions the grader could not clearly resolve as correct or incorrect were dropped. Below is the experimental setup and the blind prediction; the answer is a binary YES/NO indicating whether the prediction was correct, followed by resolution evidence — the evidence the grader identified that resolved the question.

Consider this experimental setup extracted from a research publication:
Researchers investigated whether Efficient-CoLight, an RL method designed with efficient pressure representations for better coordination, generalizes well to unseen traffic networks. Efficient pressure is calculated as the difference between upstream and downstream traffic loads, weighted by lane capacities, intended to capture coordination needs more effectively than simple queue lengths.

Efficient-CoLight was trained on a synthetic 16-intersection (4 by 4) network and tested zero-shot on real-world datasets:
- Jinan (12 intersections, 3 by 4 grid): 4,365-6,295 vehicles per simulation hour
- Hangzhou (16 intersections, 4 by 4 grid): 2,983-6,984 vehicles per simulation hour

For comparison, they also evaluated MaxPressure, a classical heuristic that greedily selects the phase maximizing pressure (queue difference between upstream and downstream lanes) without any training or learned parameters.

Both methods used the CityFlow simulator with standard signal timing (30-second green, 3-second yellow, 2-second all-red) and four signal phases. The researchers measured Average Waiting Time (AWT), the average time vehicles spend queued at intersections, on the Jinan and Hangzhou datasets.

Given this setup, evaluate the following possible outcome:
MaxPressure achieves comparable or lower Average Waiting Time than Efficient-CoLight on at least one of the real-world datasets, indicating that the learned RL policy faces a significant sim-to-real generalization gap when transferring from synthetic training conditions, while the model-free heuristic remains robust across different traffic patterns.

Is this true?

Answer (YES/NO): YES